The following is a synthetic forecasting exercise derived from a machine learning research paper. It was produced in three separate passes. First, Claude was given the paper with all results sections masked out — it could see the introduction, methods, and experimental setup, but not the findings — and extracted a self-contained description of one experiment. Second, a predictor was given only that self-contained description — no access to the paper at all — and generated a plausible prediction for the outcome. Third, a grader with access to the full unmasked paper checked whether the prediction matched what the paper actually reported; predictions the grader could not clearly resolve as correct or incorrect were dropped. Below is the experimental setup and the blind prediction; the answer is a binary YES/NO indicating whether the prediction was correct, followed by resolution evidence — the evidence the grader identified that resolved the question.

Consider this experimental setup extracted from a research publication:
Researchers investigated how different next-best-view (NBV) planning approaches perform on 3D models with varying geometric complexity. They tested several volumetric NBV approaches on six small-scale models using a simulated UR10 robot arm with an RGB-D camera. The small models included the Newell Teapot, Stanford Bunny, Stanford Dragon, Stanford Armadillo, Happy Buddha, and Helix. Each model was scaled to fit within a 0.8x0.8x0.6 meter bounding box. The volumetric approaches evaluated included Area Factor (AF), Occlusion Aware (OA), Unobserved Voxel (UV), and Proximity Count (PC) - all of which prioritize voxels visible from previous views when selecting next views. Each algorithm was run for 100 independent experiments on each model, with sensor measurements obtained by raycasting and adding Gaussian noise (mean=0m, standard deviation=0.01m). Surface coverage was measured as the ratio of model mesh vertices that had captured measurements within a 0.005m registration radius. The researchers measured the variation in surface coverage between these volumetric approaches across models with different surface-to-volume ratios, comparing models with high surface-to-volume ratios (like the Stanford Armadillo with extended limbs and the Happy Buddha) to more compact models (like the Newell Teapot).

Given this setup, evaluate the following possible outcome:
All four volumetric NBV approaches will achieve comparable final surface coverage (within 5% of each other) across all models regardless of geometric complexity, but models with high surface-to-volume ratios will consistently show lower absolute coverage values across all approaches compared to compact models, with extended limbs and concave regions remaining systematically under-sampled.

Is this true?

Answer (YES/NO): NO